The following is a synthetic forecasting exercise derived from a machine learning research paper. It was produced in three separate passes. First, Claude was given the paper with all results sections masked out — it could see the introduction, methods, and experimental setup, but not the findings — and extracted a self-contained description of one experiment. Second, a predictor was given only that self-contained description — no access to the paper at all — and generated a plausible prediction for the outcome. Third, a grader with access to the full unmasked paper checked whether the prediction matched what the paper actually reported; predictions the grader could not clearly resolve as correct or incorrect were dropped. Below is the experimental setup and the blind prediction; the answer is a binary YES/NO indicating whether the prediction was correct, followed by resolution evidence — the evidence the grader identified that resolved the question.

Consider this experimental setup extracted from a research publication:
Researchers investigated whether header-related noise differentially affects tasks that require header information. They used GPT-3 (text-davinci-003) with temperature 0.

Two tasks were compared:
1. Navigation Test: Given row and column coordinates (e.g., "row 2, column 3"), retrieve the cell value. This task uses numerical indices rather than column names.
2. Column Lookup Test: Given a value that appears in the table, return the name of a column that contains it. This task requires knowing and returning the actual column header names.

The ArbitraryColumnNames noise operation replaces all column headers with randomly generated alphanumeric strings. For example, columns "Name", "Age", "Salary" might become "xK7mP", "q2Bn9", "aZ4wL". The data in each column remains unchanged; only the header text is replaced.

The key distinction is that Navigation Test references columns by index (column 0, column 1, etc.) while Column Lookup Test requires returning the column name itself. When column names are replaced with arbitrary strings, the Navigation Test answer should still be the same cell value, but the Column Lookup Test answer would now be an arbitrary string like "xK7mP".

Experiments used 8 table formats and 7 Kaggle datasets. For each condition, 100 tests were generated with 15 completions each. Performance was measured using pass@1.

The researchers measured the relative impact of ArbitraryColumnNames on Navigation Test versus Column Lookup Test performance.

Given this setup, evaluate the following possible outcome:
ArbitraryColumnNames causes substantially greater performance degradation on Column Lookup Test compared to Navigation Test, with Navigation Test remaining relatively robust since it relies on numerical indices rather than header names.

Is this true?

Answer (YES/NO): NO